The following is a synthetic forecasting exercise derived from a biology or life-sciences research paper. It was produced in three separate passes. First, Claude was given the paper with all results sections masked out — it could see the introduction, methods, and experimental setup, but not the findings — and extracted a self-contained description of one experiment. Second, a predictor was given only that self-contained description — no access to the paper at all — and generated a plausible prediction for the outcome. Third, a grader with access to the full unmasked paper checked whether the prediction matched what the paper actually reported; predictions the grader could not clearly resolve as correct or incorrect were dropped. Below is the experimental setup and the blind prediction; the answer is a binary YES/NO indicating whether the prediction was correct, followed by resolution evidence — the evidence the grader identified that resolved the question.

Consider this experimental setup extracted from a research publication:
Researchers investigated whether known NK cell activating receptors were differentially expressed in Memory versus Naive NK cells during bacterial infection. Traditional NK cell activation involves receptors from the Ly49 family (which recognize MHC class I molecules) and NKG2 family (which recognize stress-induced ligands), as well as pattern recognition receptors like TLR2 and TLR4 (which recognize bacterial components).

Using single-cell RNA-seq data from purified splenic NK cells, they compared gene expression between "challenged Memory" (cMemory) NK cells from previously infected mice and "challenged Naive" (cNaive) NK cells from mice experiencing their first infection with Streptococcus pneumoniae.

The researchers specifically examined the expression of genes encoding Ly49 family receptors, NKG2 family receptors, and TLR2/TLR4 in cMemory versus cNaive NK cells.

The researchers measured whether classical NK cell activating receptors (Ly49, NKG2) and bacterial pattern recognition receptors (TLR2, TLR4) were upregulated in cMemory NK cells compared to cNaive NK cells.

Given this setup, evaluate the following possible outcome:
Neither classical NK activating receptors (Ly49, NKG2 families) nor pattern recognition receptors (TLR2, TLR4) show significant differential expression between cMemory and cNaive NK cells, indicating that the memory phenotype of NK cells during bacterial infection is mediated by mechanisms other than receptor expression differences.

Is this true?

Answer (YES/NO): YES